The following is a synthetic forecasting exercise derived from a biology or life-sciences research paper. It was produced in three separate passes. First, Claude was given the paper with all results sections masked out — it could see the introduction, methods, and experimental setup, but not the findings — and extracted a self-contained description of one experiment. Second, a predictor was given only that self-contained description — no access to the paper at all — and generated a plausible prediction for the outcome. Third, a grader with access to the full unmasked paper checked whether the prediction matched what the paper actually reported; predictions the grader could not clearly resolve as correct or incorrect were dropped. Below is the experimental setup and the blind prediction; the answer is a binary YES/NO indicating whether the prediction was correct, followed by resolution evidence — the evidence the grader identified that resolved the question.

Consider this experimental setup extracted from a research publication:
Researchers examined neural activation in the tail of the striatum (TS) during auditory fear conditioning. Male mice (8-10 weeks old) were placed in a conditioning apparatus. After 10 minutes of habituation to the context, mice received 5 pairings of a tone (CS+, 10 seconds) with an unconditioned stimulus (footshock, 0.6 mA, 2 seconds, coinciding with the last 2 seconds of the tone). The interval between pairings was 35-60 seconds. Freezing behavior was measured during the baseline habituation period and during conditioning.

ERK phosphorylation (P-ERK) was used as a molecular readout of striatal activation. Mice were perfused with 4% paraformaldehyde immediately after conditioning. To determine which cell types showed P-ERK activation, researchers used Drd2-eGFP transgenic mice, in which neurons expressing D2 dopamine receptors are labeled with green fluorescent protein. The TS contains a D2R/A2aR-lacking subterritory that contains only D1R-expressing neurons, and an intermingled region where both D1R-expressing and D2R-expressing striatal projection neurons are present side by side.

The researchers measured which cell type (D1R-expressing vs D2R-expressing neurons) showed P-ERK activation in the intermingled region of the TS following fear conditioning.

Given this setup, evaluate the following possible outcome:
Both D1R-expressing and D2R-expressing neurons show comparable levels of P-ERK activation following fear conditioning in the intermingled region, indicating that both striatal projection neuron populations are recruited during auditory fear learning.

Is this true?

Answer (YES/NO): NO